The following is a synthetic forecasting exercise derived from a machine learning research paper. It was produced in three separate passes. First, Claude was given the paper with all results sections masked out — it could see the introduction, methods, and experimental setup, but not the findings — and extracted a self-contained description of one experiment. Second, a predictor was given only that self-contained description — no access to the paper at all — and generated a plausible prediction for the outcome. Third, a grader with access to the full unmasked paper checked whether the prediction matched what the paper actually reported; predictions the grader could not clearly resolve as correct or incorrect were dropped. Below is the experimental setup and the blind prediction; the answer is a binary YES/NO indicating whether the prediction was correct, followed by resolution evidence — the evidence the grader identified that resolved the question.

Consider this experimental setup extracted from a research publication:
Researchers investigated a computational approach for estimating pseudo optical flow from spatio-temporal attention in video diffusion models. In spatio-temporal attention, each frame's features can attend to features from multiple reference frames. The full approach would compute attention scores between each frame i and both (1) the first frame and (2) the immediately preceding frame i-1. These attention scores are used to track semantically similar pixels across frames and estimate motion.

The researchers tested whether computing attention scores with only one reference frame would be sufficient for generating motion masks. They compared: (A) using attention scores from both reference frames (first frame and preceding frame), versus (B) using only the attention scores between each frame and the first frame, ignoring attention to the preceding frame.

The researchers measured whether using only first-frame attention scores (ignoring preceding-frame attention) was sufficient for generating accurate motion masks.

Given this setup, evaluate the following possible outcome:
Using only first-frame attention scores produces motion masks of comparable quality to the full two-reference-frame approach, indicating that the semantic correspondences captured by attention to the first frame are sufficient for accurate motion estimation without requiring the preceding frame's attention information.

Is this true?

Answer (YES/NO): YES